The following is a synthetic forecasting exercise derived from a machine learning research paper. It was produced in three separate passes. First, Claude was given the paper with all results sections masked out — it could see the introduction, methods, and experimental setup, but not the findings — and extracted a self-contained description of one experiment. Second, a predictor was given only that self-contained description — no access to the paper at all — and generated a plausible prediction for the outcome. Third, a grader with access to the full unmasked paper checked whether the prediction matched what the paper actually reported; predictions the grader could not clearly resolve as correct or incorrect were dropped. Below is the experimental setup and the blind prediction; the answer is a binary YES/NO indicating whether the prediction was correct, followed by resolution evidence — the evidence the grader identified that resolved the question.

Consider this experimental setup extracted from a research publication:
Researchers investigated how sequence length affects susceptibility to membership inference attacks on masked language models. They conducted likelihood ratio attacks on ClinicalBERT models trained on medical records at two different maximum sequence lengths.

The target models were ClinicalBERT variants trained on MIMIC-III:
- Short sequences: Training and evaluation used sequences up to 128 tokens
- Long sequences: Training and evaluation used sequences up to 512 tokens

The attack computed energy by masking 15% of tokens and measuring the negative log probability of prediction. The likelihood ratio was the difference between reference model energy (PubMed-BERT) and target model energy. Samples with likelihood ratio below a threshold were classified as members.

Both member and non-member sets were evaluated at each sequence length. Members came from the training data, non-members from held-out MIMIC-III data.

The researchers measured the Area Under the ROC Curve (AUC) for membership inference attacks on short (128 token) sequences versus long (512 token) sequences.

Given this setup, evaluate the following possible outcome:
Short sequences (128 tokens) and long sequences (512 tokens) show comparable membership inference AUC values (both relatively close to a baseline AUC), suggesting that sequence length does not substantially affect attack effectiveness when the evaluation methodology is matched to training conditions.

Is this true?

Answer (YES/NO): NO